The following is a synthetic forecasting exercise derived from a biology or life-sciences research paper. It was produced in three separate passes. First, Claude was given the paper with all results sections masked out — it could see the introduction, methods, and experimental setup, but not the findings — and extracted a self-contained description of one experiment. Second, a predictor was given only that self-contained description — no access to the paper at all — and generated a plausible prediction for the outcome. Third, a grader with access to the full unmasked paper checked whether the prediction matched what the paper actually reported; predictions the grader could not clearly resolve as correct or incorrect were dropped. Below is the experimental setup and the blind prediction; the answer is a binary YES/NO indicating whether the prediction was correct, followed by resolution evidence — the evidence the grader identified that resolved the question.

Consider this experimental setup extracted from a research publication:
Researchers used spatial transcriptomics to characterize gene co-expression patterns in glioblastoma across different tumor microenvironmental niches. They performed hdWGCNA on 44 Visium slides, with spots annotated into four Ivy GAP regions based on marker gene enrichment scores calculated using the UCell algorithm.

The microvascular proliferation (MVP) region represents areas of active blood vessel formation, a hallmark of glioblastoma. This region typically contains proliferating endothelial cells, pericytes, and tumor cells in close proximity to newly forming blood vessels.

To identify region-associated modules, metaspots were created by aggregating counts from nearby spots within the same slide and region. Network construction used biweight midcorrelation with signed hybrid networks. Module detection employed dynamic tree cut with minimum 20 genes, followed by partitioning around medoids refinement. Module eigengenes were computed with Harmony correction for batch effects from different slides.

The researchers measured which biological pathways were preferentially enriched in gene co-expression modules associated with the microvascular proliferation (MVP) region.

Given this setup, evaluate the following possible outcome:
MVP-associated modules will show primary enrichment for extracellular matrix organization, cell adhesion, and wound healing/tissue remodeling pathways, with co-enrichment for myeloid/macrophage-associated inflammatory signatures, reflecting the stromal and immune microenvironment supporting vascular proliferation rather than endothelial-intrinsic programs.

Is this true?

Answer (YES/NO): NO